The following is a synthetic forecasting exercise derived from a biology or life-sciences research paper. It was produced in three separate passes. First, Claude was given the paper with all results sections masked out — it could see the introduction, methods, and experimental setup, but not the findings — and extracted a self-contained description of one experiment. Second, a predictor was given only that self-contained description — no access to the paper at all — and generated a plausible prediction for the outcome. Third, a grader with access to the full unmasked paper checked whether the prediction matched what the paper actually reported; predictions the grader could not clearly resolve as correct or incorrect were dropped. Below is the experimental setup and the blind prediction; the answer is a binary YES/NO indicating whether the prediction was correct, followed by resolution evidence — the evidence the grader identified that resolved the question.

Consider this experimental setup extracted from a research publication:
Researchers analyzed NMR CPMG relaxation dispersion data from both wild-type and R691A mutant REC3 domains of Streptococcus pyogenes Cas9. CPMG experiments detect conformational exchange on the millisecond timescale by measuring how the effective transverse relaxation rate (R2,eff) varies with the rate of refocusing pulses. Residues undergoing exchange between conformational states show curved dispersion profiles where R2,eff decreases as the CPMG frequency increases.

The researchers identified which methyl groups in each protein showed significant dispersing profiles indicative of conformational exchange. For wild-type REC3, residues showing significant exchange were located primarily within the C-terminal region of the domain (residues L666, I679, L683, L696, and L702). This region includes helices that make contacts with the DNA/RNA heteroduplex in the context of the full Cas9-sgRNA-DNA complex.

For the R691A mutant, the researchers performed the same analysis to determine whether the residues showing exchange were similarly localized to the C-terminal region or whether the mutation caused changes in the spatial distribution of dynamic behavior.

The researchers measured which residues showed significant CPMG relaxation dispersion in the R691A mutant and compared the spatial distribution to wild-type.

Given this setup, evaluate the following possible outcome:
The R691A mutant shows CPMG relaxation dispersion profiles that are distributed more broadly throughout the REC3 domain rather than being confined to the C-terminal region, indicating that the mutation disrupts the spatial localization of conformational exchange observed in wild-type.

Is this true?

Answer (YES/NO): YES